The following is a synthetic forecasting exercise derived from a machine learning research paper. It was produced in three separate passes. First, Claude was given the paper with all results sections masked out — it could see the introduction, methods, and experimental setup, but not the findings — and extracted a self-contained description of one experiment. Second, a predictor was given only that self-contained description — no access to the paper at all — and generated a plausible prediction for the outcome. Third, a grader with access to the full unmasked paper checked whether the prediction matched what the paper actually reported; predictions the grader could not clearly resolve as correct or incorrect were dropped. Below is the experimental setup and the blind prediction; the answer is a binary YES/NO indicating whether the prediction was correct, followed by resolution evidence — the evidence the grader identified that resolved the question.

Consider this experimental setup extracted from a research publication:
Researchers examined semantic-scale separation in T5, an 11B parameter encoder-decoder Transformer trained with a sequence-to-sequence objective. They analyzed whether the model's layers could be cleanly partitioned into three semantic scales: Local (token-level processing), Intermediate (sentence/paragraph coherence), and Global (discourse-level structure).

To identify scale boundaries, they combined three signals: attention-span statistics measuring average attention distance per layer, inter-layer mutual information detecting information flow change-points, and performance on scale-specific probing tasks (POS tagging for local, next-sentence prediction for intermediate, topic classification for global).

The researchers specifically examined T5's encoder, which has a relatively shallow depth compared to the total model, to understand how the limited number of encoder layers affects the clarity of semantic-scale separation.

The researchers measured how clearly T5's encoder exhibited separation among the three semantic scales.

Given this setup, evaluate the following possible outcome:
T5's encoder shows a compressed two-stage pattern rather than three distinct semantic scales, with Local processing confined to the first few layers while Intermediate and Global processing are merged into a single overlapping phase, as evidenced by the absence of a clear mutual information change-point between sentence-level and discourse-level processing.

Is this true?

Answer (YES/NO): NO